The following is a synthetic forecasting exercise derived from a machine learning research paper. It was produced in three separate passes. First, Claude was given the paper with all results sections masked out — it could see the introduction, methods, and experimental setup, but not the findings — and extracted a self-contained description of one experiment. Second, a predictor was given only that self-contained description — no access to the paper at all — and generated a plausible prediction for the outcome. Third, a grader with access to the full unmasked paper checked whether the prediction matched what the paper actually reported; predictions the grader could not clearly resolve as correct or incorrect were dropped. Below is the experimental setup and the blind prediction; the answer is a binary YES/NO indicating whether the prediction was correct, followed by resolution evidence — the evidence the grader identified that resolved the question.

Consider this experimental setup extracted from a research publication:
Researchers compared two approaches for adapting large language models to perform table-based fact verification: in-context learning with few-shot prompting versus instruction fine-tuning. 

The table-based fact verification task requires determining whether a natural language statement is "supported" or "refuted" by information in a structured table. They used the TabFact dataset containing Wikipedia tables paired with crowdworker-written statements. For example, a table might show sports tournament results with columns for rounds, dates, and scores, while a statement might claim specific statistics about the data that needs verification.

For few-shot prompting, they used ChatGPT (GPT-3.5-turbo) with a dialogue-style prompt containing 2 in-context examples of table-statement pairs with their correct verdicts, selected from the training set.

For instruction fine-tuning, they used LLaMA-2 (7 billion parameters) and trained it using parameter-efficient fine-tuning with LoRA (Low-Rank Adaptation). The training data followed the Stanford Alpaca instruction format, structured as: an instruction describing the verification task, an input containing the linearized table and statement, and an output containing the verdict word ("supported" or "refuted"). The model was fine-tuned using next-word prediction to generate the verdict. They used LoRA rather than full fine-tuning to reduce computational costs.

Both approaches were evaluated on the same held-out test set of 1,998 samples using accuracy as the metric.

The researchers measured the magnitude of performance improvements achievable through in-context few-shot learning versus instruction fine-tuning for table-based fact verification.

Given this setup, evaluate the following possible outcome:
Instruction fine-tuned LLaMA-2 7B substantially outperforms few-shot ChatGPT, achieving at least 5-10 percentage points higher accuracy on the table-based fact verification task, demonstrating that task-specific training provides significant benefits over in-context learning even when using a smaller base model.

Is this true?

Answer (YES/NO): YES